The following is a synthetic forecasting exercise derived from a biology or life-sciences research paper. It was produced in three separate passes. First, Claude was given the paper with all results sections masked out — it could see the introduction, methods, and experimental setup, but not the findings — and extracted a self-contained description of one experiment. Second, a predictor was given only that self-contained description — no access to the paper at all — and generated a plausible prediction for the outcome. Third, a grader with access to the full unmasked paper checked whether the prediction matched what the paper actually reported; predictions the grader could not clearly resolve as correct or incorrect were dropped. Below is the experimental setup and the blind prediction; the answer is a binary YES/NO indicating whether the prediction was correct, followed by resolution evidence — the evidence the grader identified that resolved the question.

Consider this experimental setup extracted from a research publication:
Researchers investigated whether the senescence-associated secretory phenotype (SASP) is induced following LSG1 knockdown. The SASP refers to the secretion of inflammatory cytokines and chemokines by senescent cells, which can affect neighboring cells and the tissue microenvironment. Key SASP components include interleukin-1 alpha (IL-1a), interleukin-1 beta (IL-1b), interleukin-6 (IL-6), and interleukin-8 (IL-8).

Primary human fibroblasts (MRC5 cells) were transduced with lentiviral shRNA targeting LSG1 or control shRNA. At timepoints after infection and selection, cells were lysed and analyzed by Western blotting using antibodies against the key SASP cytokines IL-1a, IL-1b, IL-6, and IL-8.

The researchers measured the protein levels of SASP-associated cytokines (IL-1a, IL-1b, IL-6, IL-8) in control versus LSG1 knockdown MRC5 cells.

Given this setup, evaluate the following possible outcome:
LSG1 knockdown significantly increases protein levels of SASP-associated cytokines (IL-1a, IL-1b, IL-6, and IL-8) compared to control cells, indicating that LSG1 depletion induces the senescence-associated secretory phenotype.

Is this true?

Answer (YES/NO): NO